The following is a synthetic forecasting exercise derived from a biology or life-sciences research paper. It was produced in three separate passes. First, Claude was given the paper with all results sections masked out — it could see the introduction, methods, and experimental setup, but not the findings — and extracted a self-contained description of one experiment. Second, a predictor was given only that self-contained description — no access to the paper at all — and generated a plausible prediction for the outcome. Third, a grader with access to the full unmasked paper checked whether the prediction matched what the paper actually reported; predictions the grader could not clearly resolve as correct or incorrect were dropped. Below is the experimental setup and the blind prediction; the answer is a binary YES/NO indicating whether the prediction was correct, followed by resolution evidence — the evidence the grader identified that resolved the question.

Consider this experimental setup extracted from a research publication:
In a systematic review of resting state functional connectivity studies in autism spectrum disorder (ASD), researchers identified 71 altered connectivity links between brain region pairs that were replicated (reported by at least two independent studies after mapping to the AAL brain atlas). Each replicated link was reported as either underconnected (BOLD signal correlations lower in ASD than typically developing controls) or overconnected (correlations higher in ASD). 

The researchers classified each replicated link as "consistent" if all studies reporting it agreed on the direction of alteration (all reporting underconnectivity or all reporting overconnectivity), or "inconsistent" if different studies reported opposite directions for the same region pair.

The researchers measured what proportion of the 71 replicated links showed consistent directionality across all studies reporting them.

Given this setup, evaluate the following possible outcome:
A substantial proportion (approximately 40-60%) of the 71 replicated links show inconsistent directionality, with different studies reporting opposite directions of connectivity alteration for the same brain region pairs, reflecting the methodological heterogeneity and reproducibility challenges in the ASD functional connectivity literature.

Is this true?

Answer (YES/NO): NO